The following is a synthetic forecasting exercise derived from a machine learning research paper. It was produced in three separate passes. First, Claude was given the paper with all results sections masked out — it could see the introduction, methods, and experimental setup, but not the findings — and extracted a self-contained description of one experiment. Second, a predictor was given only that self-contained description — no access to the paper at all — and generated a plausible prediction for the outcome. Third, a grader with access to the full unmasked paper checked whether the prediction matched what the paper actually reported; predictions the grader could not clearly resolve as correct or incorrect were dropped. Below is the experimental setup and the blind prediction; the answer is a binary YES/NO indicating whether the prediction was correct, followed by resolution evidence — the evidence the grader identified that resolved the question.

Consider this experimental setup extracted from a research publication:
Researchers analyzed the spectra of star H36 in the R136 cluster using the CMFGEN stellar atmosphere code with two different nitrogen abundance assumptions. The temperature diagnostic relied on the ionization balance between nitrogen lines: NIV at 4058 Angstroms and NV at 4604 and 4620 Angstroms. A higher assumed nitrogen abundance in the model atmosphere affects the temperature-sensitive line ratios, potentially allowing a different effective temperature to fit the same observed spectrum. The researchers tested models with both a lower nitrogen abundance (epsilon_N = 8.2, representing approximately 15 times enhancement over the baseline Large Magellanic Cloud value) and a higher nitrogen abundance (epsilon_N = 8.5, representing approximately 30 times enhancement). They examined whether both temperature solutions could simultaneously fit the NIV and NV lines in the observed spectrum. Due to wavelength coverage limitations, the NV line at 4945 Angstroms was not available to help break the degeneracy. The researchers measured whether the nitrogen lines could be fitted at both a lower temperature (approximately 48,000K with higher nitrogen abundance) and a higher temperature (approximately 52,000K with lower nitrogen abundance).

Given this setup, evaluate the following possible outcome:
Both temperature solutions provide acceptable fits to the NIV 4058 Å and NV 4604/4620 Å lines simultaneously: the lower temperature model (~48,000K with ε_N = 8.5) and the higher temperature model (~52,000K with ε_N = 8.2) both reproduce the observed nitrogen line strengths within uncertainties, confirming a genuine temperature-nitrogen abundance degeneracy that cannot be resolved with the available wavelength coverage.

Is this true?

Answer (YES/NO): YES